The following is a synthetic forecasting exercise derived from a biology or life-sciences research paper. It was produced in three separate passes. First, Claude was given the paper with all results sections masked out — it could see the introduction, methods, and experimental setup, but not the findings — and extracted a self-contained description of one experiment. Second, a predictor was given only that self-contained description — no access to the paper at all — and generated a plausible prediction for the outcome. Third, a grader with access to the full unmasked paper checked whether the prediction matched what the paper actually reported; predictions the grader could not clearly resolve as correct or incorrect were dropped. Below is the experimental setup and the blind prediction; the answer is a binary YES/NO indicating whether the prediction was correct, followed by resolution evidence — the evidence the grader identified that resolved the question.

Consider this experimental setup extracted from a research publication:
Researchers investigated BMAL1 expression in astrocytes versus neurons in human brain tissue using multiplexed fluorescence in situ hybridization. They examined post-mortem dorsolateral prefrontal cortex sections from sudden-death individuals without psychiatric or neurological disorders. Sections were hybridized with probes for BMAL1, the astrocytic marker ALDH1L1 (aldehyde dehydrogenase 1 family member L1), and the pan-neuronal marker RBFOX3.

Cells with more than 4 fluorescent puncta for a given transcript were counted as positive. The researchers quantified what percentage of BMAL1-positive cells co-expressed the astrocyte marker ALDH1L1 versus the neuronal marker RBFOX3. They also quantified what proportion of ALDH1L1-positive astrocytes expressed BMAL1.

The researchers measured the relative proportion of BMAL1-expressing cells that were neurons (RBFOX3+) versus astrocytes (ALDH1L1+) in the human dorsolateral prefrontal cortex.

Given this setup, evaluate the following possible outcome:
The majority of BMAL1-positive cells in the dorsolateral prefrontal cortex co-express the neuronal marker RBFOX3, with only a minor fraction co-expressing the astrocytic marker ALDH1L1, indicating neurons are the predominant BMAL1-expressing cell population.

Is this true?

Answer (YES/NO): YES